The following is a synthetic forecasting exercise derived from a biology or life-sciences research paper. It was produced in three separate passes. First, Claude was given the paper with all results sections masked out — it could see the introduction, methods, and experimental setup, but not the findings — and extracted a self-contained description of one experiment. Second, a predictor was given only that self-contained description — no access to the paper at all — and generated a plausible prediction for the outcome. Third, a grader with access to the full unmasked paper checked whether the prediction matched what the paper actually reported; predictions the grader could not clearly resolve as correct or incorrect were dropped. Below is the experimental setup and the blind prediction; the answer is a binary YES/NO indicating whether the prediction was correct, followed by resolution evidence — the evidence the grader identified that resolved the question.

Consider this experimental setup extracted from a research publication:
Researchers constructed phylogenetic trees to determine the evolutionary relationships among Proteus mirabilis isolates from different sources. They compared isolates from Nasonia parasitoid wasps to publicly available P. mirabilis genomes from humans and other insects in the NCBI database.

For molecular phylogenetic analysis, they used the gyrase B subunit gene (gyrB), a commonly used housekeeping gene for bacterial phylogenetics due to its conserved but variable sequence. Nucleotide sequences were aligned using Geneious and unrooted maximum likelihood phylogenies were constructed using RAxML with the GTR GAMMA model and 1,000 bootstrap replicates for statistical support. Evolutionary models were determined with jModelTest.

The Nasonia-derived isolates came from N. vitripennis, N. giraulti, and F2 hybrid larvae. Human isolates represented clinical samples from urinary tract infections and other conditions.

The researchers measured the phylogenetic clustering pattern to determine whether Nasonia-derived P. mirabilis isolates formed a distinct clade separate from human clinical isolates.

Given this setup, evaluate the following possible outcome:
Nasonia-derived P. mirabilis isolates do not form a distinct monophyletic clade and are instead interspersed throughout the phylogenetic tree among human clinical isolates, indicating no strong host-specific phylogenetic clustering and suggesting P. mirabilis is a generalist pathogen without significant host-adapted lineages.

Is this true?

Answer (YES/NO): NO